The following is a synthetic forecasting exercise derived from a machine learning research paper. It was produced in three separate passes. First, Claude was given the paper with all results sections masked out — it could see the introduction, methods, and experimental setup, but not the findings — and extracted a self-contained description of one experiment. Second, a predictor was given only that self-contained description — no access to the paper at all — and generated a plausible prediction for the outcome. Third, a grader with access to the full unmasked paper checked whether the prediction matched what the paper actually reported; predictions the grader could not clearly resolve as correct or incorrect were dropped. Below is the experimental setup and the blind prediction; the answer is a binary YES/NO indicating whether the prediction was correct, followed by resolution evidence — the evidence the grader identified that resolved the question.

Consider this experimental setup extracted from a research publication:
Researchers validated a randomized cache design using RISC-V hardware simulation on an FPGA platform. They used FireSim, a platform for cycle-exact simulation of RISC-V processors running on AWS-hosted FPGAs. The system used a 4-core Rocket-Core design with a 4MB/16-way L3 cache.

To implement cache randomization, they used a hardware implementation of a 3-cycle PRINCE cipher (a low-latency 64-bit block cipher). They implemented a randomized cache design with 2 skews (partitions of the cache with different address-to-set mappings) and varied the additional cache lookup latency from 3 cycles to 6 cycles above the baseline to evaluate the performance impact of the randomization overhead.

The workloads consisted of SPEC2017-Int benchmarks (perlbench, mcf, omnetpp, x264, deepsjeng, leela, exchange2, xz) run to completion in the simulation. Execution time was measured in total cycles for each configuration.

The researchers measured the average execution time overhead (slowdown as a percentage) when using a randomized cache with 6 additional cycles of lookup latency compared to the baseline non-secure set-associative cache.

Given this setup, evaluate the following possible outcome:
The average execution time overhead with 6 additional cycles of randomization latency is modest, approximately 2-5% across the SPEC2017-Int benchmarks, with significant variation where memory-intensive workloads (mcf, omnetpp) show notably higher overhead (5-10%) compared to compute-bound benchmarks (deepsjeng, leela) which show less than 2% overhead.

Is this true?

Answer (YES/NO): NO